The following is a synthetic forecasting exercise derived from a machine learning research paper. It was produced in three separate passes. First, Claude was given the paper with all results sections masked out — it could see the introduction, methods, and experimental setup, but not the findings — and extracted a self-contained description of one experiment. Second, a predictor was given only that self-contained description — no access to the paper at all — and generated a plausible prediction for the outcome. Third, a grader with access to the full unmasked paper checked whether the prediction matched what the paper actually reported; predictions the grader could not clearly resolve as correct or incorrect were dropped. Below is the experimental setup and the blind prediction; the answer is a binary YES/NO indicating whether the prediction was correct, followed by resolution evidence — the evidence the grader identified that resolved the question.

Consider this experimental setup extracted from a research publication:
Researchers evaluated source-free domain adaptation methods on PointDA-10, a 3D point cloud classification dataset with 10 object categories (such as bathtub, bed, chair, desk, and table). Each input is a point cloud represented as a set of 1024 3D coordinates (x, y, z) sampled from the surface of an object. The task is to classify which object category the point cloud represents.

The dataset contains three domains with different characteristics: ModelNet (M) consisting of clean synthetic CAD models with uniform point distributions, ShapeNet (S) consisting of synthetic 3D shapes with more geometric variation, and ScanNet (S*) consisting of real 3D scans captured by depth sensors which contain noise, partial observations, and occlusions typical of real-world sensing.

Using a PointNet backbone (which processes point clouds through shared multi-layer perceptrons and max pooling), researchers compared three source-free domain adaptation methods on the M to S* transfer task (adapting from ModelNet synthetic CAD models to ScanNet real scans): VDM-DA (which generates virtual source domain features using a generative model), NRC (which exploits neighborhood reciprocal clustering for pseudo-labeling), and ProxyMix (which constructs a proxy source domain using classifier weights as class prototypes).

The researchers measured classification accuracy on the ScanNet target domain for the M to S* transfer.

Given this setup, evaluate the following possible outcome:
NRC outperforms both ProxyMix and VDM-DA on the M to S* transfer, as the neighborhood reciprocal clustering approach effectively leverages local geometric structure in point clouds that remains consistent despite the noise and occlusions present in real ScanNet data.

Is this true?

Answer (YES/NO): NO